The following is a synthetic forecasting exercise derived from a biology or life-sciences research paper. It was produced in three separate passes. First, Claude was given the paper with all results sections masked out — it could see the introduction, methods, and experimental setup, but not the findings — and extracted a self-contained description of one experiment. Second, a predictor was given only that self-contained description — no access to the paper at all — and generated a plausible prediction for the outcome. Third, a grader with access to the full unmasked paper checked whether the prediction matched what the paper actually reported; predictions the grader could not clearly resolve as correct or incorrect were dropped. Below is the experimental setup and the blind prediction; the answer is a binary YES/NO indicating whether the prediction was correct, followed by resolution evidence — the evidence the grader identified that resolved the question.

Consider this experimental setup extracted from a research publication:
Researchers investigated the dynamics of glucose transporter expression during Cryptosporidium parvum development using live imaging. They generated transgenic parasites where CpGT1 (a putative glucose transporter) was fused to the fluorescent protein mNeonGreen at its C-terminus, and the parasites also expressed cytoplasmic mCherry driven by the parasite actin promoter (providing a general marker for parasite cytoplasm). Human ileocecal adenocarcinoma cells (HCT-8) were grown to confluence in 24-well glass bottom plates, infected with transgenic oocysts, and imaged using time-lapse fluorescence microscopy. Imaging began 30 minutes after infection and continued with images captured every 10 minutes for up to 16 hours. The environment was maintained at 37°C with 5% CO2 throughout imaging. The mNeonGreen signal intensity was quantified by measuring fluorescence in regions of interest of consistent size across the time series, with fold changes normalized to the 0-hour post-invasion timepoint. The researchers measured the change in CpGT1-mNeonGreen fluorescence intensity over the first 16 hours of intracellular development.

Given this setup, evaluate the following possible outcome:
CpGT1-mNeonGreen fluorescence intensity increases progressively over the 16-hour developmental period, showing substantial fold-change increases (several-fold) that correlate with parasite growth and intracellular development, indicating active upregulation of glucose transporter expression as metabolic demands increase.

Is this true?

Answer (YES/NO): NO